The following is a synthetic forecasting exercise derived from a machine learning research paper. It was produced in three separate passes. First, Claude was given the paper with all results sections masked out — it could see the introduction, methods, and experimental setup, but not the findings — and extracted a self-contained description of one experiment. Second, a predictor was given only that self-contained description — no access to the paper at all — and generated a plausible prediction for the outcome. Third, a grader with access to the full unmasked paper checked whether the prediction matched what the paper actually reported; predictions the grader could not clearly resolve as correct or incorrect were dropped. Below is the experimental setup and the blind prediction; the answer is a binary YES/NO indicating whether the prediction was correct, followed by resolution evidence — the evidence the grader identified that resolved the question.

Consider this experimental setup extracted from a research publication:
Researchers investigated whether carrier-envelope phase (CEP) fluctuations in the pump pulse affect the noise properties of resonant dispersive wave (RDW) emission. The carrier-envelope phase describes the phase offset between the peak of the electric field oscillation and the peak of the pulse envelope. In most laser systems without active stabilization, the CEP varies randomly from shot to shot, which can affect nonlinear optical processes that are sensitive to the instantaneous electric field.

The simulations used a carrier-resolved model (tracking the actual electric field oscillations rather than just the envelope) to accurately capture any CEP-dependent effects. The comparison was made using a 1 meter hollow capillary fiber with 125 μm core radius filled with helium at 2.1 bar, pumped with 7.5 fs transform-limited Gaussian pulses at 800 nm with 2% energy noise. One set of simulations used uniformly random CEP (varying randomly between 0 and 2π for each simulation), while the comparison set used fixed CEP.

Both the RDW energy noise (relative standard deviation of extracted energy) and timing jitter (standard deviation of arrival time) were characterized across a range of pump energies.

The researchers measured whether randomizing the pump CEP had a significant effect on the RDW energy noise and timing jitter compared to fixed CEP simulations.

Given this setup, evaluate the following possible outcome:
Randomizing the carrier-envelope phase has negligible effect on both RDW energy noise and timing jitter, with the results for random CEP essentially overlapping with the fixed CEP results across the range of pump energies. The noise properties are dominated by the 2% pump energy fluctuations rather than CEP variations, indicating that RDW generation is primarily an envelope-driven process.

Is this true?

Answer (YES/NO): YES